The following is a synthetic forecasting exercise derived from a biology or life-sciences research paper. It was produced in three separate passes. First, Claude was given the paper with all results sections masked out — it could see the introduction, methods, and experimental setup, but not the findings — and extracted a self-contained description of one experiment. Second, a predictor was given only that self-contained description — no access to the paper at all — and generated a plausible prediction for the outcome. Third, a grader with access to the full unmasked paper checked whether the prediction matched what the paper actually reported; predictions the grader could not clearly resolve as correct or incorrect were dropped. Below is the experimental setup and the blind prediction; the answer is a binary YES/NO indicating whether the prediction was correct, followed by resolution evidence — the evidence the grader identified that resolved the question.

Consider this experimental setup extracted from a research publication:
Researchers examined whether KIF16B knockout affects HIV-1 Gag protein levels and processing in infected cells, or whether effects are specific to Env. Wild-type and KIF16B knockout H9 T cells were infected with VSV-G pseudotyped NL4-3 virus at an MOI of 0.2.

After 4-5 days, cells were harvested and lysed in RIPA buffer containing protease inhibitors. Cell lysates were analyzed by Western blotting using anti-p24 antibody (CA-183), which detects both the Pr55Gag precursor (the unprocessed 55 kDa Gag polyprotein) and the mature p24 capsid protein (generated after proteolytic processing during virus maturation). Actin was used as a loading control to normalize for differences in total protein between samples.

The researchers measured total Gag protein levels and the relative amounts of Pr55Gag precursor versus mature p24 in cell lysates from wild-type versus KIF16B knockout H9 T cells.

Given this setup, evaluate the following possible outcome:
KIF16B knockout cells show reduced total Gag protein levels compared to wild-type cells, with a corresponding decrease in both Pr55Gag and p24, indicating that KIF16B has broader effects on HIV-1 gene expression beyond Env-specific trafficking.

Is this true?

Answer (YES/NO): NO